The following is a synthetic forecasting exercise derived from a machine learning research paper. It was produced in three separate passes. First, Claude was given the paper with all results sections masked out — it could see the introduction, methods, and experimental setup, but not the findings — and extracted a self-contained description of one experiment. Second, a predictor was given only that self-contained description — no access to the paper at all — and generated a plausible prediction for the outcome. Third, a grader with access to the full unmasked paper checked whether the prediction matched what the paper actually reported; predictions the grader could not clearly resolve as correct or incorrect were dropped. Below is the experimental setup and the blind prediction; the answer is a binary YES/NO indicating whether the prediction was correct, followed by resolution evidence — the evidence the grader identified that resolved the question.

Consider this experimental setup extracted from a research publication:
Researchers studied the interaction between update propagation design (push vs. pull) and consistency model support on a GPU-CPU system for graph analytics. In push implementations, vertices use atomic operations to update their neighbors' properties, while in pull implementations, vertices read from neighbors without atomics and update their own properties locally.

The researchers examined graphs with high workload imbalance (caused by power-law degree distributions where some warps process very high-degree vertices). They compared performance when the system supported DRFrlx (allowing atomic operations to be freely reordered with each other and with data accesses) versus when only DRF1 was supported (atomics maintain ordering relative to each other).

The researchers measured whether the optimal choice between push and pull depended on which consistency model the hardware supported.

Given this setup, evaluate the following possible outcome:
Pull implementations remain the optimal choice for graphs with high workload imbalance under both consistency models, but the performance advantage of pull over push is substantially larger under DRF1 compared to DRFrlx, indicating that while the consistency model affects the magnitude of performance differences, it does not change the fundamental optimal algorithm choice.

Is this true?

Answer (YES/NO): NO